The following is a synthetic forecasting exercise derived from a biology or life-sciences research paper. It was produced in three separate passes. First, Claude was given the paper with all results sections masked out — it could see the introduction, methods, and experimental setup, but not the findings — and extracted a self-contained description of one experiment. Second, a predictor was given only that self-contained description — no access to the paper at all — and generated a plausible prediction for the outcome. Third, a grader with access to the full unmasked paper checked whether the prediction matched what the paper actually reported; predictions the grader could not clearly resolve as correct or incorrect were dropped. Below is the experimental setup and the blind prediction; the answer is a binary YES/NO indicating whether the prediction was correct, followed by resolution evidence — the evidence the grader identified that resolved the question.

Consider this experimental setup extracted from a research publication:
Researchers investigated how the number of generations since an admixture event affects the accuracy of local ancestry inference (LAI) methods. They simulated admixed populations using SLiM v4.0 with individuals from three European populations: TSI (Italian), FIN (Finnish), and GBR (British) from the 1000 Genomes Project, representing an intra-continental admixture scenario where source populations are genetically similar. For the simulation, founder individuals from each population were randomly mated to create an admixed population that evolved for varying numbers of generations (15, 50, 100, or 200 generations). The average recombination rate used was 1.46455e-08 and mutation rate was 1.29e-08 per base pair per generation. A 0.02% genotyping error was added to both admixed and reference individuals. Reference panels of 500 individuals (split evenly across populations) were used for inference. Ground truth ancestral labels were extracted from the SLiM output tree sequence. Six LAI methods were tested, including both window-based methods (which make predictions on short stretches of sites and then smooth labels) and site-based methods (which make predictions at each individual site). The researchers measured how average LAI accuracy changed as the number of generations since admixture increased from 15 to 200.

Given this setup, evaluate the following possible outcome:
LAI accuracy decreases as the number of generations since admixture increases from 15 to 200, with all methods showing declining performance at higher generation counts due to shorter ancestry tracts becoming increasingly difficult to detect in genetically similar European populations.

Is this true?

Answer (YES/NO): YES